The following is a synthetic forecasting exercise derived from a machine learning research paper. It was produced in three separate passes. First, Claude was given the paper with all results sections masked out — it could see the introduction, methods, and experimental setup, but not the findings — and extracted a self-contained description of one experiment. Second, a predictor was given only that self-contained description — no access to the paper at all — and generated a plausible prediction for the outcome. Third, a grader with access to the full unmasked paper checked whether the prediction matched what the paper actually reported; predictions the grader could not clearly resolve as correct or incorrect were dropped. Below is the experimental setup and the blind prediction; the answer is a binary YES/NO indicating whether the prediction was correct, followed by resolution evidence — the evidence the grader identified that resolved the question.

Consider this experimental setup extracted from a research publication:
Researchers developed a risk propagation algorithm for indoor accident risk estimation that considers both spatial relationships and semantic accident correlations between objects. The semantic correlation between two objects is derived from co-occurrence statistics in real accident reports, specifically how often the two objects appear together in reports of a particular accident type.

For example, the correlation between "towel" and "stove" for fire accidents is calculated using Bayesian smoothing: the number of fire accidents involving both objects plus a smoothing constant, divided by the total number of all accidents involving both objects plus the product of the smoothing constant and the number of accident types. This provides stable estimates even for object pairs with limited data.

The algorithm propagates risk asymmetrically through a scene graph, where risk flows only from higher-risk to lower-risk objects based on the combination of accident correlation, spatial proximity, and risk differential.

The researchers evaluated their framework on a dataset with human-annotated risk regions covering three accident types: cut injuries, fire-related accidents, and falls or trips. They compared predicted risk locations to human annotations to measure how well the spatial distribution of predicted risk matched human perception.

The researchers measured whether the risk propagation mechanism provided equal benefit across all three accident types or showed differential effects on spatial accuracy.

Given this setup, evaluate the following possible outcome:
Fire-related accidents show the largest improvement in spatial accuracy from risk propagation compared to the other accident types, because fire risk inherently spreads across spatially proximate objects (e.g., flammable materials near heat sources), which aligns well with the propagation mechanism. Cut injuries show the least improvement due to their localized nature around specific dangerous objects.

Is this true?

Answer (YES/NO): NO